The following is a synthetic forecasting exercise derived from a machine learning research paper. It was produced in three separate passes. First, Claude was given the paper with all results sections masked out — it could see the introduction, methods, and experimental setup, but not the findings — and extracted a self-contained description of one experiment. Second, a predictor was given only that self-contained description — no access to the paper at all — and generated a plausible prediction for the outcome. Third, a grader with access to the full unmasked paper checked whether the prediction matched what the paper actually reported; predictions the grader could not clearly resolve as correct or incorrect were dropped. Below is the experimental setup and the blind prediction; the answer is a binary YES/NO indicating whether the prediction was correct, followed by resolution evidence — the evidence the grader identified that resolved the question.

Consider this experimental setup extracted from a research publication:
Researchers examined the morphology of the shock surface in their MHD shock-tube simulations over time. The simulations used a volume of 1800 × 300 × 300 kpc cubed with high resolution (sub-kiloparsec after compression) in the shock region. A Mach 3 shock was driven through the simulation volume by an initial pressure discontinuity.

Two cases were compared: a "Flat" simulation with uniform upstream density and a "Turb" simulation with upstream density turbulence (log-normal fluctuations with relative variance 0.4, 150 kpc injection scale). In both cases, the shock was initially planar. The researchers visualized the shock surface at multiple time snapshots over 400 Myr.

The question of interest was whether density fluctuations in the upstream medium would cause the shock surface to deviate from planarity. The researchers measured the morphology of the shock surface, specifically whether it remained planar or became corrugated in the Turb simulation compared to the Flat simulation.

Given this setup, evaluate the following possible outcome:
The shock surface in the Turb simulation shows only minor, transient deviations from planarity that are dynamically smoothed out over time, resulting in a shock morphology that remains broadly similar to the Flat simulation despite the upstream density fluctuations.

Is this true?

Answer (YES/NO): NO